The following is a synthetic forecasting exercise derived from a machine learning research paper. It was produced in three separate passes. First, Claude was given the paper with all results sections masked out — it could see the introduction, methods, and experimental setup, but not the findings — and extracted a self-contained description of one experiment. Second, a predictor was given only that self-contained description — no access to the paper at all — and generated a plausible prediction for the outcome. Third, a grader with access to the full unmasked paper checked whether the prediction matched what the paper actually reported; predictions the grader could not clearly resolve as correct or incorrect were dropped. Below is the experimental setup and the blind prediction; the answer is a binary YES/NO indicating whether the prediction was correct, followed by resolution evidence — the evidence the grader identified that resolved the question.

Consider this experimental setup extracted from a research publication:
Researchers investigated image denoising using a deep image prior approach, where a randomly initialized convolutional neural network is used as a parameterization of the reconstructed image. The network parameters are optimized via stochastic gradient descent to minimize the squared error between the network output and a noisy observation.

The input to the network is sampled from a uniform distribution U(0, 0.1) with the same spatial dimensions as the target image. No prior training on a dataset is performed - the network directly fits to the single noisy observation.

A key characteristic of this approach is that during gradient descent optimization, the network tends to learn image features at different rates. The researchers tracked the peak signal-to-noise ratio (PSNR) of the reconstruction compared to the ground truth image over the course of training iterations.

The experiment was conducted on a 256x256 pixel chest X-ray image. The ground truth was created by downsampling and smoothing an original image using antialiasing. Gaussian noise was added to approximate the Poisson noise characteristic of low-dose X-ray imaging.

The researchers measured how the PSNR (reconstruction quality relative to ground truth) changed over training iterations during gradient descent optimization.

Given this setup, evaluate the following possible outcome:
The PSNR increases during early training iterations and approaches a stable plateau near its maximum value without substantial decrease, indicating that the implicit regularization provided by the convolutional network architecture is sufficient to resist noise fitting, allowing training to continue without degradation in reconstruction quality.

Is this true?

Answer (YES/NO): NO